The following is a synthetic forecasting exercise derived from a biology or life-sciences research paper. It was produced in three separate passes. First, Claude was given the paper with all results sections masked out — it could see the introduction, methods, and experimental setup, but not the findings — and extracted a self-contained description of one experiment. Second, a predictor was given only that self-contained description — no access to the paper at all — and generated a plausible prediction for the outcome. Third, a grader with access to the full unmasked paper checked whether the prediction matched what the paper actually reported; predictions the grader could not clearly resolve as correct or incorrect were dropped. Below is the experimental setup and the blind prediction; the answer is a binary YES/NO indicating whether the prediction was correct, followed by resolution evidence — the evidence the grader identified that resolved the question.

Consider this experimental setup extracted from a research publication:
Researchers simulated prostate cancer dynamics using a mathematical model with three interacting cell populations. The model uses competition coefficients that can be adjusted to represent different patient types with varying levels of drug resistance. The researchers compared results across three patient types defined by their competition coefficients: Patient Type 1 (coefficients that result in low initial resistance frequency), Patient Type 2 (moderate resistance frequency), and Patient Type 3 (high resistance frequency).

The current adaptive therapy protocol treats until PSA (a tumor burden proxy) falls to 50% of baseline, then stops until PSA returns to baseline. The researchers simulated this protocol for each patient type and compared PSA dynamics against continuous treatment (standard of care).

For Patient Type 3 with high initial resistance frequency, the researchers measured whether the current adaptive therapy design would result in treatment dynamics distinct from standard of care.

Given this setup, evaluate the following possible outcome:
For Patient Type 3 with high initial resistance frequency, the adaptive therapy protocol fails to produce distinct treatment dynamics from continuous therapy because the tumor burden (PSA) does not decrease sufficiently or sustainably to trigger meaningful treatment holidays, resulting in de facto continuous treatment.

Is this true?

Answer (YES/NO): YES